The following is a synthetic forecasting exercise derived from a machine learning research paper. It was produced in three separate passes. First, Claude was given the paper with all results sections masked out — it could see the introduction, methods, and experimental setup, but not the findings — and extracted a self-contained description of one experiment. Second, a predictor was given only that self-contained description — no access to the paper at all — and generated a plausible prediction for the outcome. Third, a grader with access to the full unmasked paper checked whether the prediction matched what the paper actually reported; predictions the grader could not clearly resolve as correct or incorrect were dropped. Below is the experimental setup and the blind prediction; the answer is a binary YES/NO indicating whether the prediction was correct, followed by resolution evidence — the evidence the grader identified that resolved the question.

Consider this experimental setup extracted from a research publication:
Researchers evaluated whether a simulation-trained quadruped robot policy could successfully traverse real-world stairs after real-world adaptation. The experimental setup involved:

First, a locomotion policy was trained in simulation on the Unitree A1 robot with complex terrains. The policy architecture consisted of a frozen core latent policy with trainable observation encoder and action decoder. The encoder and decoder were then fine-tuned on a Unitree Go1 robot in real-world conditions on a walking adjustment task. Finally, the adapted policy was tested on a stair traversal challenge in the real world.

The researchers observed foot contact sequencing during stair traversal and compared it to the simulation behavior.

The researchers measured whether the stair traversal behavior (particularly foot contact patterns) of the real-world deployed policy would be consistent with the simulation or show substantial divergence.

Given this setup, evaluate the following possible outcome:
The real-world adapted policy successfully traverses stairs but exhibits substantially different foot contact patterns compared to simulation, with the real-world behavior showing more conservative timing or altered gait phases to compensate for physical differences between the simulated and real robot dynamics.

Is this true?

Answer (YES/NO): NO